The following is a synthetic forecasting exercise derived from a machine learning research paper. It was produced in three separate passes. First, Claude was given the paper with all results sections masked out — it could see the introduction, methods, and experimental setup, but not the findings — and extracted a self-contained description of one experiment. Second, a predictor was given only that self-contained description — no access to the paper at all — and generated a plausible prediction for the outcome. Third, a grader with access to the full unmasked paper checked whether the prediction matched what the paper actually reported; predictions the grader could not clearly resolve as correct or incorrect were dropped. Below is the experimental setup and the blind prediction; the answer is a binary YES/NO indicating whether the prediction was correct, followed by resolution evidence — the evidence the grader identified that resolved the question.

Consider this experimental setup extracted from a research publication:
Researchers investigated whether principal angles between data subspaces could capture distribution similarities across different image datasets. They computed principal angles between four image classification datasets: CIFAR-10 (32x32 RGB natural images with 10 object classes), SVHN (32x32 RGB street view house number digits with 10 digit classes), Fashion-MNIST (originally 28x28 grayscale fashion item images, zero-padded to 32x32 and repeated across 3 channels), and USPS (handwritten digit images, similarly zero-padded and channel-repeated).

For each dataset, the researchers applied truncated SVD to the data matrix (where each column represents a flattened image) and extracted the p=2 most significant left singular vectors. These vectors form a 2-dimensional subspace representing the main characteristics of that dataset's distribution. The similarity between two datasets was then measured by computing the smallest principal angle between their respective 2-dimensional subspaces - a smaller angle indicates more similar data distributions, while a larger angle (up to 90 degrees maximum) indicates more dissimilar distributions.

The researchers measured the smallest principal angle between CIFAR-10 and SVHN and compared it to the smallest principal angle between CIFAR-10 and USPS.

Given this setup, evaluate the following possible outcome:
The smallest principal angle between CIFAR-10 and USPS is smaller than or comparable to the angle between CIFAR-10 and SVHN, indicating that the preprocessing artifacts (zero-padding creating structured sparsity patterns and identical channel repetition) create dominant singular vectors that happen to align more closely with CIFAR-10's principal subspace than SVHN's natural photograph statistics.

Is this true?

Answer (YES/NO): NO